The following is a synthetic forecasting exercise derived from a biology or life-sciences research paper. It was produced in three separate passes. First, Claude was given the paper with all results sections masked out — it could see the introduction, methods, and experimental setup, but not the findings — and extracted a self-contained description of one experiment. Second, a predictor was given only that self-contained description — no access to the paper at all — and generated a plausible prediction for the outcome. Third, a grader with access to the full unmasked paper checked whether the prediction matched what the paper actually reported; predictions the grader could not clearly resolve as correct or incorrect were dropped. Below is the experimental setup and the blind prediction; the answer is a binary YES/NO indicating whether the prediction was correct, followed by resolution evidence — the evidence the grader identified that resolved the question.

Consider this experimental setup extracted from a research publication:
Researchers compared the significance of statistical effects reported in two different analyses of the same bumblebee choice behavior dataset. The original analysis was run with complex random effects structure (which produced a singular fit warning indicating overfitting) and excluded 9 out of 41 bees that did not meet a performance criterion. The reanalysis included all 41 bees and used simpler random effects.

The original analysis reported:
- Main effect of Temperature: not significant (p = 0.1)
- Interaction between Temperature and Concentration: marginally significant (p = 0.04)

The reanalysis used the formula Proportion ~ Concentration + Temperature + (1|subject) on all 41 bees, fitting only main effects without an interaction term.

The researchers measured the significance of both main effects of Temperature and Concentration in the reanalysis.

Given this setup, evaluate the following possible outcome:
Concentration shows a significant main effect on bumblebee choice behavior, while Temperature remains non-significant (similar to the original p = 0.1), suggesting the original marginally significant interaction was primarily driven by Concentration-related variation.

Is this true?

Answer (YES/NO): NO